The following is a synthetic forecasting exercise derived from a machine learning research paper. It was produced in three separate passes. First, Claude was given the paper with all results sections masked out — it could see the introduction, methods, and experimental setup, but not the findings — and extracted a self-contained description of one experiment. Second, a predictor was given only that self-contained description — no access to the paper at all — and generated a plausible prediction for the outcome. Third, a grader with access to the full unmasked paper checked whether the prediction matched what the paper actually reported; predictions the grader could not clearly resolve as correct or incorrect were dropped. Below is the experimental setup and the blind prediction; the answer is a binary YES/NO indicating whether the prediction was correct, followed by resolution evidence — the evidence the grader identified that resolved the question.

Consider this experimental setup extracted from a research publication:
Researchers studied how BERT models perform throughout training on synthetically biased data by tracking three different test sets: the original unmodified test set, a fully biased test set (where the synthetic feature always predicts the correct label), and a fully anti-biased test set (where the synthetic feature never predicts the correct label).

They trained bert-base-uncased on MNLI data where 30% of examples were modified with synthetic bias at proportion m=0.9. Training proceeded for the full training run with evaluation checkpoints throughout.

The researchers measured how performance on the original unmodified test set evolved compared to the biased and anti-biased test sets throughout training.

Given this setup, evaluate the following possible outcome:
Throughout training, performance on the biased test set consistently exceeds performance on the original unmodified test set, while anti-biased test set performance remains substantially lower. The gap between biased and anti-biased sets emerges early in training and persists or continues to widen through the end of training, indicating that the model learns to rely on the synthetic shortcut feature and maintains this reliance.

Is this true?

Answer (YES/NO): NO